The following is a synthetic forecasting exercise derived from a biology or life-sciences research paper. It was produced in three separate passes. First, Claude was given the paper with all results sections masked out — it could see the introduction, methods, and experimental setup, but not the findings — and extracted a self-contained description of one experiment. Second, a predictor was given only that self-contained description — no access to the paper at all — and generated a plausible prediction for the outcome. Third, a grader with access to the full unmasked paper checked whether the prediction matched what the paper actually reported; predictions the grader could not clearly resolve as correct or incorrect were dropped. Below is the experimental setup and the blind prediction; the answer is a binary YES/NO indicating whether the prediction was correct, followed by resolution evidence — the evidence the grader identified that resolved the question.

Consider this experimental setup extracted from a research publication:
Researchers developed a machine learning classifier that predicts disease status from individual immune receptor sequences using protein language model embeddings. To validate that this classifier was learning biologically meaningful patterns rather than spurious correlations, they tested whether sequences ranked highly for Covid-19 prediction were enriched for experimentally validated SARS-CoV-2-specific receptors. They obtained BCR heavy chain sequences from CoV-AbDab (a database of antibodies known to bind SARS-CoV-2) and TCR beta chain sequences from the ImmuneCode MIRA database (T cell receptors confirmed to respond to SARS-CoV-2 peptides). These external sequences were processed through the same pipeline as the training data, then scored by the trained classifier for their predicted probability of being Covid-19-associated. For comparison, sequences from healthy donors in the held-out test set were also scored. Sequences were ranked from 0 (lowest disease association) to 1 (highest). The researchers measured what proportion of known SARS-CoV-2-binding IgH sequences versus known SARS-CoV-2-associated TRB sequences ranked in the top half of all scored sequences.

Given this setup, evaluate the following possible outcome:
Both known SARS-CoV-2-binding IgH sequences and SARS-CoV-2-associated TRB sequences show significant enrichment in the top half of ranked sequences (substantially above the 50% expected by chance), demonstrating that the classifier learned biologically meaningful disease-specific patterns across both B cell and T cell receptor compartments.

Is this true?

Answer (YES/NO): YES